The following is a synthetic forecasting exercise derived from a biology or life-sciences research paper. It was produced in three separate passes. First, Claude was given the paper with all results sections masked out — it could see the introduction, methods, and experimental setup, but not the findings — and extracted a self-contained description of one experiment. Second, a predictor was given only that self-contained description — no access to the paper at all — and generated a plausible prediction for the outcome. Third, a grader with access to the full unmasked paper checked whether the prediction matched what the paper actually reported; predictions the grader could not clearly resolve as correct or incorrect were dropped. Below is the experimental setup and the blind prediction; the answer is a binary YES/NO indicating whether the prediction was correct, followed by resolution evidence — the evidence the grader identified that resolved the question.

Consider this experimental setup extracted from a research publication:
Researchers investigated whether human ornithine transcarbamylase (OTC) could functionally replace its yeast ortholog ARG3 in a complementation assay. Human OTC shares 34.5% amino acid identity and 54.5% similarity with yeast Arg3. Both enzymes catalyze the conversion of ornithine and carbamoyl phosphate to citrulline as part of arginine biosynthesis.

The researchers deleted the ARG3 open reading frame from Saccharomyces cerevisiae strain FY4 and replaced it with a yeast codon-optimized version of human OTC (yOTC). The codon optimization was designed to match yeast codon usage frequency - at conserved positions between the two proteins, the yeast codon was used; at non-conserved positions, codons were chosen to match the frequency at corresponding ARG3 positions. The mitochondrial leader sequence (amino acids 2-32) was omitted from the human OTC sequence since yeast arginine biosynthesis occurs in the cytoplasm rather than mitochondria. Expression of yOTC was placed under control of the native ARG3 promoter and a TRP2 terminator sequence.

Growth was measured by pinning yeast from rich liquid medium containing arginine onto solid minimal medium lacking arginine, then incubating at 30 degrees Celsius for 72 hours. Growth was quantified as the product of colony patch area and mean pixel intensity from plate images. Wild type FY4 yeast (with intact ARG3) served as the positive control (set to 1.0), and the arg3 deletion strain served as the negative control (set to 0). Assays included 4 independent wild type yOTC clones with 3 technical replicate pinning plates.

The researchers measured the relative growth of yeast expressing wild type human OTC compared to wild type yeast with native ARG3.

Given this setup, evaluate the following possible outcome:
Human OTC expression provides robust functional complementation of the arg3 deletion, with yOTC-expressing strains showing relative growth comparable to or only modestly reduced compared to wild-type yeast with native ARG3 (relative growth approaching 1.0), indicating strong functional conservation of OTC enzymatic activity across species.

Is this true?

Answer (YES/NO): NO